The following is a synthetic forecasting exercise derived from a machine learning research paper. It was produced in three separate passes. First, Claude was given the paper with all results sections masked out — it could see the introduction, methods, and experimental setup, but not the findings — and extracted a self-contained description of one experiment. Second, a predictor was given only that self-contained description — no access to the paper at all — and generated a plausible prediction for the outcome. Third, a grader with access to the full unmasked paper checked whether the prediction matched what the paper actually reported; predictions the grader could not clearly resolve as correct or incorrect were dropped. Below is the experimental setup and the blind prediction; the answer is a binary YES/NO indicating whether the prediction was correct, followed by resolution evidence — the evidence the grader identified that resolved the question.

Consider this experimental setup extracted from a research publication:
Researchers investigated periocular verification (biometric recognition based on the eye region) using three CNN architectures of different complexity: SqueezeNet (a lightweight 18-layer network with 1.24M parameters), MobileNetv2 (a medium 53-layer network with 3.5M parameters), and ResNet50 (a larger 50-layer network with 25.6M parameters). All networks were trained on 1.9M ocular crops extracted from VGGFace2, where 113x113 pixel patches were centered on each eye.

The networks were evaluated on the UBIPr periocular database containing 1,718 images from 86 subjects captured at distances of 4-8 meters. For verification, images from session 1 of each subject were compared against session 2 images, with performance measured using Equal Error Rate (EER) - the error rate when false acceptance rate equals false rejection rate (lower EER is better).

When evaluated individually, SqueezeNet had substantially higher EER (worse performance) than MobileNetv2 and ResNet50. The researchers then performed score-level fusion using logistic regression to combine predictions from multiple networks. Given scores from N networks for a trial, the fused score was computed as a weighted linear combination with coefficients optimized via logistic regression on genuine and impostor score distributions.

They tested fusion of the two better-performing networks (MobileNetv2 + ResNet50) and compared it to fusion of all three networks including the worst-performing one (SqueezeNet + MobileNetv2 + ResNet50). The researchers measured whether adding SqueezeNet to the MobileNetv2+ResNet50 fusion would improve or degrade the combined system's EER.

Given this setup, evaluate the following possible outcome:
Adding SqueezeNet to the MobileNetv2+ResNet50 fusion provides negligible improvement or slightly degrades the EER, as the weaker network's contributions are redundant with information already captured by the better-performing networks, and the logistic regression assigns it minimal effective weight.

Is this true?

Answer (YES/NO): NO